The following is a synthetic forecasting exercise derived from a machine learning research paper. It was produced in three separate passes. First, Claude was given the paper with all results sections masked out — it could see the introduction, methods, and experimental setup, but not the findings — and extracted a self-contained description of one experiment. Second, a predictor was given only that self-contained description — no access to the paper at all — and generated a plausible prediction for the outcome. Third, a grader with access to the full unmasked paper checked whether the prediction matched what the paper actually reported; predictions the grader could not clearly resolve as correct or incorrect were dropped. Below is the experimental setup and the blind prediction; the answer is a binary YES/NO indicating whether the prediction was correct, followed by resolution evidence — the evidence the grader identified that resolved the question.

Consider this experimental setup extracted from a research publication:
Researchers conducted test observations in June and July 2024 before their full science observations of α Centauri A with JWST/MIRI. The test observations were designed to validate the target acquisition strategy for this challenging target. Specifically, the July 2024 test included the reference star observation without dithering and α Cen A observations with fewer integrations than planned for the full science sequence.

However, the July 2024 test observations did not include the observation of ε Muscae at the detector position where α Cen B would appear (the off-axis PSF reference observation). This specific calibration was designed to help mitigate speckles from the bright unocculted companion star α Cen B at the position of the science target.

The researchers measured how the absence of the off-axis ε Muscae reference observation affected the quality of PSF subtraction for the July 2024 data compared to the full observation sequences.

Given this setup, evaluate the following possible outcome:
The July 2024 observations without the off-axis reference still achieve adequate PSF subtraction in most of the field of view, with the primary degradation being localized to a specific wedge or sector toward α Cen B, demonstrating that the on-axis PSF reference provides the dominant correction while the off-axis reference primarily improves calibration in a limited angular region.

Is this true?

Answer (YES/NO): NO